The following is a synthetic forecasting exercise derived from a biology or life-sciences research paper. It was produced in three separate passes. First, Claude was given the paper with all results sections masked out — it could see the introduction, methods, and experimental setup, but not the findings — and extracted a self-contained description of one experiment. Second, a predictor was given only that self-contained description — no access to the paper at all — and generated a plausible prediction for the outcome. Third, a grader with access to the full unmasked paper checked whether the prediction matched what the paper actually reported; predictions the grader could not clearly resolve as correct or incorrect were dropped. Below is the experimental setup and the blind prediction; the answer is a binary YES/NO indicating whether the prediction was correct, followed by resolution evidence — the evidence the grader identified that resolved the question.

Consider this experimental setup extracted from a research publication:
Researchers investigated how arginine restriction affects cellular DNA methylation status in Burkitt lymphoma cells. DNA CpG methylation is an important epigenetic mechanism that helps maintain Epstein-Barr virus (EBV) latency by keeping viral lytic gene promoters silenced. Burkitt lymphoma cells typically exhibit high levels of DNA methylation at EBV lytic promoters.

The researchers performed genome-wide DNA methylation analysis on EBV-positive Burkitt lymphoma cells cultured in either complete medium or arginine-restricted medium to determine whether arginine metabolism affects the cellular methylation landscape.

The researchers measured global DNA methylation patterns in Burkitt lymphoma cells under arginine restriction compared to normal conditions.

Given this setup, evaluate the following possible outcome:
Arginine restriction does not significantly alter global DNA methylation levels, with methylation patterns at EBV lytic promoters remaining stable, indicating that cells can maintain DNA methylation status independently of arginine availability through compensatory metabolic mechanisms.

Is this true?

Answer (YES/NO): NO